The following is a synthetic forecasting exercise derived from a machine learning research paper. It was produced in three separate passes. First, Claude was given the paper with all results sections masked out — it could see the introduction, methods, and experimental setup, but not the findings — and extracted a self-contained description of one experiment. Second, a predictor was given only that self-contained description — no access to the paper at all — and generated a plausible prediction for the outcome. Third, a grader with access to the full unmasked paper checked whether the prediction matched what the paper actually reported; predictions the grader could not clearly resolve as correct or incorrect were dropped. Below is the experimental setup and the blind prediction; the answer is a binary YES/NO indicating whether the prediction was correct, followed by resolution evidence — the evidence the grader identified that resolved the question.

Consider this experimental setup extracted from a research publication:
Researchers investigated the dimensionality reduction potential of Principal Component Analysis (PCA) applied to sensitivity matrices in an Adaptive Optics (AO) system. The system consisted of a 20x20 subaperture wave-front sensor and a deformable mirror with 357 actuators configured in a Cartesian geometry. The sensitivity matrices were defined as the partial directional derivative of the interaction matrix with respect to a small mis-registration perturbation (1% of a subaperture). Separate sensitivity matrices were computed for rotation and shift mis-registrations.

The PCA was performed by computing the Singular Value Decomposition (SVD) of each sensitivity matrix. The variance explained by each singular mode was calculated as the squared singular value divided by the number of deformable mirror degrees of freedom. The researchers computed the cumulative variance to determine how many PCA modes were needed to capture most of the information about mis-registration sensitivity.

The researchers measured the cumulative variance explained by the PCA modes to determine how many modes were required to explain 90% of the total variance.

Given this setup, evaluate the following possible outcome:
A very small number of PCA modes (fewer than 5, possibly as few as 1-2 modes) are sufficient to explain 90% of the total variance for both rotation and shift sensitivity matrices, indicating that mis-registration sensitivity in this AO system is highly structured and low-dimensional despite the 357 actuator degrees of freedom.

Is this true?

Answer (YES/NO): NO